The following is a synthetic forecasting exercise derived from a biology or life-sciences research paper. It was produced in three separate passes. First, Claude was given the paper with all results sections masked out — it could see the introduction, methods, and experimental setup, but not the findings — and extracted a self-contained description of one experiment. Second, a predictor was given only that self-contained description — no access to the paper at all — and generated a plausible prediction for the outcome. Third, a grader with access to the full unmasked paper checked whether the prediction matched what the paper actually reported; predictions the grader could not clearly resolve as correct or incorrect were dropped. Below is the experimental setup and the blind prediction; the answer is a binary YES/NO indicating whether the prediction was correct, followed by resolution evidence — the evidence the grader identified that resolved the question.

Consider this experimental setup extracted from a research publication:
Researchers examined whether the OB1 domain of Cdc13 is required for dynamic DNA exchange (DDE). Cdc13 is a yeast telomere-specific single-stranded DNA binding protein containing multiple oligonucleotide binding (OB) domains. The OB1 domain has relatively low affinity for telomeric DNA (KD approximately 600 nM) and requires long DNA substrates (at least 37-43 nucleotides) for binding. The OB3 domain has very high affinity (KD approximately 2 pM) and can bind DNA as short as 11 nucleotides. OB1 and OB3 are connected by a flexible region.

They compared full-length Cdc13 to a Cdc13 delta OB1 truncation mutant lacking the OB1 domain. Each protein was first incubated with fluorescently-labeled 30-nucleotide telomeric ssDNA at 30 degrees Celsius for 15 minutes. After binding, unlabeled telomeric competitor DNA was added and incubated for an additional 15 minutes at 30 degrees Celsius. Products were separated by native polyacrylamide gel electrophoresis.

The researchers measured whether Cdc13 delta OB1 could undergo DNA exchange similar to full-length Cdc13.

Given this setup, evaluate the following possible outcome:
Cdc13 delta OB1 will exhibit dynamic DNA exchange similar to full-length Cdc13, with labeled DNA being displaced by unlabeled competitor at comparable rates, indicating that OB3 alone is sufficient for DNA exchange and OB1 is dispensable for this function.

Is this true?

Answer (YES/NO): NO